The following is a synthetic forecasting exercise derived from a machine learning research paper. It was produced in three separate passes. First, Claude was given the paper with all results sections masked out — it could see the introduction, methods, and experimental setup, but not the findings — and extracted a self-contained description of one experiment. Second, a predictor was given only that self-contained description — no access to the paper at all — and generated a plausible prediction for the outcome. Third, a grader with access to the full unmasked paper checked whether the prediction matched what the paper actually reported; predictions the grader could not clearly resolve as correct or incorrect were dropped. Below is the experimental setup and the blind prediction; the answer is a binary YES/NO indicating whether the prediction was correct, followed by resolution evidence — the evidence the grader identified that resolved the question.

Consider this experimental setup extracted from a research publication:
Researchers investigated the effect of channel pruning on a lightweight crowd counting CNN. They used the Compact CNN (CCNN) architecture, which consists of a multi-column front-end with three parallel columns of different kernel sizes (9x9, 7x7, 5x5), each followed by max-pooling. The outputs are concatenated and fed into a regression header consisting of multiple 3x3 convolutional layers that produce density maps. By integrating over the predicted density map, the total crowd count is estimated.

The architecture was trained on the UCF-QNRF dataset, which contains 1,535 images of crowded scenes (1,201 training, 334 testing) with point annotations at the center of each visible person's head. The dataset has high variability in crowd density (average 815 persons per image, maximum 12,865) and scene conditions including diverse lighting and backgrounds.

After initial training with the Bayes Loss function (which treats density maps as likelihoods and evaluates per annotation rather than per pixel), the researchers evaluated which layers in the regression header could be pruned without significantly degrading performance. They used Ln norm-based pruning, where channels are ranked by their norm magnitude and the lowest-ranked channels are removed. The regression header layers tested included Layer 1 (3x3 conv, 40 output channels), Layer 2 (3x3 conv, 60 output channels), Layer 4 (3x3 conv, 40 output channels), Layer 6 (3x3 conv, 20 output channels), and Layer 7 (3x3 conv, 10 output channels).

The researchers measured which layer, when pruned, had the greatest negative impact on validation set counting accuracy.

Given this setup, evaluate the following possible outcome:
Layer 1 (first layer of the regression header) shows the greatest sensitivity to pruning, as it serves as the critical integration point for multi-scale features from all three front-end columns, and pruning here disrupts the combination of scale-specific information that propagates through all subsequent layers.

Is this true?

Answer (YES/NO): NO